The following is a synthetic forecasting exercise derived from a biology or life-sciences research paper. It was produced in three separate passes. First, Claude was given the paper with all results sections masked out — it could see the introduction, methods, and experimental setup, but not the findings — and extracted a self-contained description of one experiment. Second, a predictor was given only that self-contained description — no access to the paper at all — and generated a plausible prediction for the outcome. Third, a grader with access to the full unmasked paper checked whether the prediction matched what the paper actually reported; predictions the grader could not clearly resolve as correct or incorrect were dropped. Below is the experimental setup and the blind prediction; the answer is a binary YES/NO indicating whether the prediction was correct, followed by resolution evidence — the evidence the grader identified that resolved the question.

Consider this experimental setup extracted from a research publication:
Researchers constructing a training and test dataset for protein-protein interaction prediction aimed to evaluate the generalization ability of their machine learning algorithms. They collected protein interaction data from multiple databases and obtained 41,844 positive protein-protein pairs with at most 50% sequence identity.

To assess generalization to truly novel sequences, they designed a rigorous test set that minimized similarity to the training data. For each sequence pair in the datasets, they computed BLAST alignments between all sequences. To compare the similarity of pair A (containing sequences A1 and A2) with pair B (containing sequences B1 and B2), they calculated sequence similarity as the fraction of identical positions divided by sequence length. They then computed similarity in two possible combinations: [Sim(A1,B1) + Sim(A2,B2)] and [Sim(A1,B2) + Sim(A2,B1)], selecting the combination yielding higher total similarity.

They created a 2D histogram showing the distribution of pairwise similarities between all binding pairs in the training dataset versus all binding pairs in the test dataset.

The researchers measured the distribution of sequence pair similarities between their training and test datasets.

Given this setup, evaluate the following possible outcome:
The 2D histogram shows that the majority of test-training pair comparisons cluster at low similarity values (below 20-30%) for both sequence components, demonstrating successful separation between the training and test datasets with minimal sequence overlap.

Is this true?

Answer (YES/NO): YES